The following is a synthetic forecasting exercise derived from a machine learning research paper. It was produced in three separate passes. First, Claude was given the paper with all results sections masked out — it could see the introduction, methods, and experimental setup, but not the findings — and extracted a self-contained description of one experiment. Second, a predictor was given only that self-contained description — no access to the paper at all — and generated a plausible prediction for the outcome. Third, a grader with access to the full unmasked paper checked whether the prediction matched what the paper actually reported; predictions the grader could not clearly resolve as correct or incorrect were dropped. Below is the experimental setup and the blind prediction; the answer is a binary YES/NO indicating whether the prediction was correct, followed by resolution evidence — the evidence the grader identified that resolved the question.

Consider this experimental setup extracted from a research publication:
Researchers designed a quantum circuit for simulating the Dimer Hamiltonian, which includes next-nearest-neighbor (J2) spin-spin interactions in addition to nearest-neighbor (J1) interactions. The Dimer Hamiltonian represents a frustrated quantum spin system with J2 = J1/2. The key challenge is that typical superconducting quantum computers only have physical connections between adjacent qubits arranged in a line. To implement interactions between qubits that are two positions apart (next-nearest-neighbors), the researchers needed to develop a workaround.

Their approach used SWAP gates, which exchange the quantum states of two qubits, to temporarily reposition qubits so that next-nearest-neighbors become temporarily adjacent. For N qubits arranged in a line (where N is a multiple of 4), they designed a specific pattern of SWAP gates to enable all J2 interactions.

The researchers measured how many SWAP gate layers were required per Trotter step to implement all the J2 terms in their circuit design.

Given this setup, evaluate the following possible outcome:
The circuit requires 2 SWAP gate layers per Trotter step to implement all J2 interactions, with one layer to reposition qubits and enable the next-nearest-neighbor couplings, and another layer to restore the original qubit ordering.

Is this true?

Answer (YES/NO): NO